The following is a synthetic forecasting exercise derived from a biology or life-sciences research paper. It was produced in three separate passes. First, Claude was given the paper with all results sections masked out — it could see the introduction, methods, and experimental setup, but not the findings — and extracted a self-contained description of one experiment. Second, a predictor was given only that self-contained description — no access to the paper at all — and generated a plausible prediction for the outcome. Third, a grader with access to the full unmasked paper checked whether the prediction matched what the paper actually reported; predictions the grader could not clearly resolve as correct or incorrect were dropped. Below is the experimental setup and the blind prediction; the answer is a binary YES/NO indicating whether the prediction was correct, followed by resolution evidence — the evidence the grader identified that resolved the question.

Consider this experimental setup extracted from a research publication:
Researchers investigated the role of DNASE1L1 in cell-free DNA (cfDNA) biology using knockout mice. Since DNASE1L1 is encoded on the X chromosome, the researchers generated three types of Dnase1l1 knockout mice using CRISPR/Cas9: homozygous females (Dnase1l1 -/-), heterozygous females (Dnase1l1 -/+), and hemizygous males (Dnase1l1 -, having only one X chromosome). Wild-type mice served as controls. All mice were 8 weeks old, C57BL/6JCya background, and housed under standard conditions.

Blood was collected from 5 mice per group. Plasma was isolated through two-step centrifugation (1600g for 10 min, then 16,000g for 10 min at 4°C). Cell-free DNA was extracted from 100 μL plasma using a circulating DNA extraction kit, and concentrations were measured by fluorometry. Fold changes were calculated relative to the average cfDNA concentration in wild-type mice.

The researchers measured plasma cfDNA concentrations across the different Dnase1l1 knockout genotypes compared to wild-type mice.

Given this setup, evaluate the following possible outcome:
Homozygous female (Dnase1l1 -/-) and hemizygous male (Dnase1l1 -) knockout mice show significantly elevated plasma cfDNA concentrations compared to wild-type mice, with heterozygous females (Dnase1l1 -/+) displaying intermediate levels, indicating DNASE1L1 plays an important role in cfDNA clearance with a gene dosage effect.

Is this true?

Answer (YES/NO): NO